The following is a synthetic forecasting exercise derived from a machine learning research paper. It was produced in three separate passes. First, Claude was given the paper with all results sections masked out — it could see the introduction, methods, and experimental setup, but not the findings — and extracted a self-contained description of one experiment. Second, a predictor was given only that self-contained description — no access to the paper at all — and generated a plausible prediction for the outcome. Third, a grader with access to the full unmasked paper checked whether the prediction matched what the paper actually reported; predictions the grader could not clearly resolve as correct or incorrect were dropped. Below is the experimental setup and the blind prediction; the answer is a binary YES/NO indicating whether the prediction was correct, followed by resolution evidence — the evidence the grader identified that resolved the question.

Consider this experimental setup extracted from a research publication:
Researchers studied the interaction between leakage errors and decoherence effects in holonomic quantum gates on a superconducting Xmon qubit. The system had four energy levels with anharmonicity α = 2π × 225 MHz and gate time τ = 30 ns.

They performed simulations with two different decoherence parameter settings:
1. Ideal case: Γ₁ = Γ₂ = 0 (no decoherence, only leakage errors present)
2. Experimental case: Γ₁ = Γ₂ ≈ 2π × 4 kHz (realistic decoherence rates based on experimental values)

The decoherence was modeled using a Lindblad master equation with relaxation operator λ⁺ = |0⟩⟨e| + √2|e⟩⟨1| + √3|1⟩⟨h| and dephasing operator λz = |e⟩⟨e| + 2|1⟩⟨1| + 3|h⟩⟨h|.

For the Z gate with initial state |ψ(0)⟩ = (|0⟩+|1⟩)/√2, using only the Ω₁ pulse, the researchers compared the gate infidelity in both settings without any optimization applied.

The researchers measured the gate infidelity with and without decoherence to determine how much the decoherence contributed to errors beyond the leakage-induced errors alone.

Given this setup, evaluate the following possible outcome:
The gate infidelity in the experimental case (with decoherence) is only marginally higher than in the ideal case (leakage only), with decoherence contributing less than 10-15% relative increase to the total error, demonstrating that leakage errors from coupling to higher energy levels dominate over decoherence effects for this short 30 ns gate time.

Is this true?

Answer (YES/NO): YES